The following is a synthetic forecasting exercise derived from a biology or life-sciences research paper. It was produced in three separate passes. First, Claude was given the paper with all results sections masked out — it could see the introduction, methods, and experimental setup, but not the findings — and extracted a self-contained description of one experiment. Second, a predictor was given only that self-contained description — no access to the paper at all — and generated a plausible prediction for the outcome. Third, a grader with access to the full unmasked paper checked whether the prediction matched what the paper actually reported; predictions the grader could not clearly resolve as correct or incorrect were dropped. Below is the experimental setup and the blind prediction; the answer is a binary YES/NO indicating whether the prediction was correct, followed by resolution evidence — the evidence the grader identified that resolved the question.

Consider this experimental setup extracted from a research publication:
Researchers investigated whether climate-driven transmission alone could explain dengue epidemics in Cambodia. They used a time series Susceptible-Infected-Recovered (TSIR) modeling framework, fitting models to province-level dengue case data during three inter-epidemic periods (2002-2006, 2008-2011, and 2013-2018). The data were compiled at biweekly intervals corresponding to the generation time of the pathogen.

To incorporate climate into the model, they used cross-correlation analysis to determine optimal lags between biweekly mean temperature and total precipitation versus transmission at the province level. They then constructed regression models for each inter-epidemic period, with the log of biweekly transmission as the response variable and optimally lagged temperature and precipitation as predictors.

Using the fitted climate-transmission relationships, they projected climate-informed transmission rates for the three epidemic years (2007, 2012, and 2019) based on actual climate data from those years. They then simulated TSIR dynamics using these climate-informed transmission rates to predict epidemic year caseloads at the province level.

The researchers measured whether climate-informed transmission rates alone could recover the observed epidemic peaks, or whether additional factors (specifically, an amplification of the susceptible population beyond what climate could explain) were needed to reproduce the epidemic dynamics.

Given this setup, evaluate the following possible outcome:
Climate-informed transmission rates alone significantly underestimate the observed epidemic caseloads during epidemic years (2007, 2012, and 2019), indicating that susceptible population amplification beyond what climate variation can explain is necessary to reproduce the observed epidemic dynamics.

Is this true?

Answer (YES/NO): YES